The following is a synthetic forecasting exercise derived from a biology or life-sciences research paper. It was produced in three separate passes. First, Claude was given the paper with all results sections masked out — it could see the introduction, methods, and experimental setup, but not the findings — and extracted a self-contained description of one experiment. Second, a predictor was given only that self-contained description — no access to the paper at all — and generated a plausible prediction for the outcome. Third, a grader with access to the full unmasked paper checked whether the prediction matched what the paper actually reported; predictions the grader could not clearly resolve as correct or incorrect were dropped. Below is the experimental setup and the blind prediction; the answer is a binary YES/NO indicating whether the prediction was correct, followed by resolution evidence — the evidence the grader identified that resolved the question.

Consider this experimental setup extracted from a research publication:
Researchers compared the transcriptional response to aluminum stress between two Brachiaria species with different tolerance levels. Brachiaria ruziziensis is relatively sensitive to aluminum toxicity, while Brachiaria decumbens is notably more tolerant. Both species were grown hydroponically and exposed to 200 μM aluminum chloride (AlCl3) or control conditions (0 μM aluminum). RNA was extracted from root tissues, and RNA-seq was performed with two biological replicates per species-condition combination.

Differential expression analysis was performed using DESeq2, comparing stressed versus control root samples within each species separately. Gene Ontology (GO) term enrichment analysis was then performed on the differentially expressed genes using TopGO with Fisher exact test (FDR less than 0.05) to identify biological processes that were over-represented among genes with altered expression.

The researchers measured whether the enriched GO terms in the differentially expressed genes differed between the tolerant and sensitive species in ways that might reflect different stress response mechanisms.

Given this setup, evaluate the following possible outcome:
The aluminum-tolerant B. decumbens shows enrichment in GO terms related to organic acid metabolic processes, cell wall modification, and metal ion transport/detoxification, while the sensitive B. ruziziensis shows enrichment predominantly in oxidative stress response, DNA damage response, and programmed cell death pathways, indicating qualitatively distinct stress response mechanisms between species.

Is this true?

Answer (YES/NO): NO